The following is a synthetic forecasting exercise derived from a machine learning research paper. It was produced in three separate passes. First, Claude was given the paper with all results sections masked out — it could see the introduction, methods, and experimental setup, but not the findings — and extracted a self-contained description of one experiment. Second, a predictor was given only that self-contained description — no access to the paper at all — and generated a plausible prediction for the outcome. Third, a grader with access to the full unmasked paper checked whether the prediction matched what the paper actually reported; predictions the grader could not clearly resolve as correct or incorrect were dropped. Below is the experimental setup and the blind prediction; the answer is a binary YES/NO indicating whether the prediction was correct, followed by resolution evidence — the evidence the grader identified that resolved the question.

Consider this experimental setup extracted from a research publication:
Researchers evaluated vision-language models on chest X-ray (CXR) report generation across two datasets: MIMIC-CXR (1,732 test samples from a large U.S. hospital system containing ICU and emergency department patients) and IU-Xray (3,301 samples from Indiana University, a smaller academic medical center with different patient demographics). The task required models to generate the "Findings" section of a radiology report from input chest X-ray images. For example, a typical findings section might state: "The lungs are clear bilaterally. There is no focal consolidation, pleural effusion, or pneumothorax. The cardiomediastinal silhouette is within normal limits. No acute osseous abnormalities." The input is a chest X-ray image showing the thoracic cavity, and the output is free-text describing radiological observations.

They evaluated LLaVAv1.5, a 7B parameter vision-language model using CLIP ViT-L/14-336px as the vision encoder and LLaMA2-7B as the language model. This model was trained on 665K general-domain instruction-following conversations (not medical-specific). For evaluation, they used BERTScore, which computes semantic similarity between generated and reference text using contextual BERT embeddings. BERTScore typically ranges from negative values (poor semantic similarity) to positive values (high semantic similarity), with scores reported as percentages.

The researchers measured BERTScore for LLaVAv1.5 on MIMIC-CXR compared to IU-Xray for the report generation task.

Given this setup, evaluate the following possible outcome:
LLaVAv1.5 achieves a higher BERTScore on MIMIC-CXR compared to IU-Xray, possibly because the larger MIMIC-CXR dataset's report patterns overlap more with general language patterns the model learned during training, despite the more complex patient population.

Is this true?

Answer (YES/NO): YES